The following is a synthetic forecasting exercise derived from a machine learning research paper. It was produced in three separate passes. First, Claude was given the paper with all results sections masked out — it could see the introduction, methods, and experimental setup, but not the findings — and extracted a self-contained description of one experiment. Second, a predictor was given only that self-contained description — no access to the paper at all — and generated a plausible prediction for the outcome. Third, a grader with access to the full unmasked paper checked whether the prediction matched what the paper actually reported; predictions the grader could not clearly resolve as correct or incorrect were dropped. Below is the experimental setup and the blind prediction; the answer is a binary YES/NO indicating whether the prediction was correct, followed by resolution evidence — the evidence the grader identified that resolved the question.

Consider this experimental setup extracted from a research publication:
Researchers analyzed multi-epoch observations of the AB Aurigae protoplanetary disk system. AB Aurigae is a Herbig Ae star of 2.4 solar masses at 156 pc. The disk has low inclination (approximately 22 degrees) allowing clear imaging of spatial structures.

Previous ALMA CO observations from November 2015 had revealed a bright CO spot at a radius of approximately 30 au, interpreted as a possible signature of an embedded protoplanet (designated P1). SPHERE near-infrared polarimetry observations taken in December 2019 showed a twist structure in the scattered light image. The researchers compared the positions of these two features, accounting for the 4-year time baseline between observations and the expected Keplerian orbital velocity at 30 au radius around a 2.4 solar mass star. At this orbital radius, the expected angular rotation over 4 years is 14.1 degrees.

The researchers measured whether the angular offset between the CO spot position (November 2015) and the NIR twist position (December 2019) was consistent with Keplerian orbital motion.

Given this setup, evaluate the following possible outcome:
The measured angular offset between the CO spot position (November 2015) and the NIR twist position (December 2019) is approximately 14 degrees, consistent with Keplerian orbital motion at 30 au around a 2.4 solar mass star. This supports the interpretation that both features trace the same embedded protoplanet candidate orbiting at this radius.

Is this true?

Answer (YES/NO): YES